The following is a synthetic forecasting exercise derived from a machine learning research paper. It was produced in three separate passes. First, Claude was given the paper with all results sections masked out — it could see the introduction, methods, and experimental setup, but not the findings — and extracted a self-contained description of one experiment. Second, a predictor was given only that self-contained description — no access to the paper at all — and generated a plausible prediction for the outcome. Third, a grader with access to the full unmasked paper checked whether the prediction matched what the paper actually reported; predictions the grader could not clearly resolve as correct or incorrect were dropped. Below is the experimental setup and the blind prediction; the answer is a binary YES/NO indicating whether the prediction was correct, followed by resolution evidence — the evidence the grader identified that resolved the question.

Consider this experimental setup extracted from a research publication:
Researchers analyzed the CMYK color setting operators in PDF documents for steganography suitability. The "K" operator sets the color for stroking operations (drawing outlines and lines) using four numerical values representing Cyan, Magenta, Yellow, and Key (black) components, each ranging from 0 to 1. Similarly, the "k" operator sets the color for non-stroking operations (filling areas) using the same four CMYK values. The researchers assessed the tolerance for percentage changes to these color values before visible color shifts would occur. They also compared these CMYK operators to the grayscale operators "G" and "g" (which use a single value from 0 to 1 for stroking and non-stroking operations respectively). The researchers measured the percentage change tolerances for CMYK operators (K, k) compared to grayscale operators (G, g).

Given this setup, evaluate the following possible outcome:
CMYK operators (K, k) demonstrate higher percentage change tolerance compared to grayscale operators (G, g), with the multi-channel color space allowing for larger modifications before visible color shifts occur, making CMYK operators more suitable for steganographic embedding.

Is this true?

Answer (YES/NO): NO